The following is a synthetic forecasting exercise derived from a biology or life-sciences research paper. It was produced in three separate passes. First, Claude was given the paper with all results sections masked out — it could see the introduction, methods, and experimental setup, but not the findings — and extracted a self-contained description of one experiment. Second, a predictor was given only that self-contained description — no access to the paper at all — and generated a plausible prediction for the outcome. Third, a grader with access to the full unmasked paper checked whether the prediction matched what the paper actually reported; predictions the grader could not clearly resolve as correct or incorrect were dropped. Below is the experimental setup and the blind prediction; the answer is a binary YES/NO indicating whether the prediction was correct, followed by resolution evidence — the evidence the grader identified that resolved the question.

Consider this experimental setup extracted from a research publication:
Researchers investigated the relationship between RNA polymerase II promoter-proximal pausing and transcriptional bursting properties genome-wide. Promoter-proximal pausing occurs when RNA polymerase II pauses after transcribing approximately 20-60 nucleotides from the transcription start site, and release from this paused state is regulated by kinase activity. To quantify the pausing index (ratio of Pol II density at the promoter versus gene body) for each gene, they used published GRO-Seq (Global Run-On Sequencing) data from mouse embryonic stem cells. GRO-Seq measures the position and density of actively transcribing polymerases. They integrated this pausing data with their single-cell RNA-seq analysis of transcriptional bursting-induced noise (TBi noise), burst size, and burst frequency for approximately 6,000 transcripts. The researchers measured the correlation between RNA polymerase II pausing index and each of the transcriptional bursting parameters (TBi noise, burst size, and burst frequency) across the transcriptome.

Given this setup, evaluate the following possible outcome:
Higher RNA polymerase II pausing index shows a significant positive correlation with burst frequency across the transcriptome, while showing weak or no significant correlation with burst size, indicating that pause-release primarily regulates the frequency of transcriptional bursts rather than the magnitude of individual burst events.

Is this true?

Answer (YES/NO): NO